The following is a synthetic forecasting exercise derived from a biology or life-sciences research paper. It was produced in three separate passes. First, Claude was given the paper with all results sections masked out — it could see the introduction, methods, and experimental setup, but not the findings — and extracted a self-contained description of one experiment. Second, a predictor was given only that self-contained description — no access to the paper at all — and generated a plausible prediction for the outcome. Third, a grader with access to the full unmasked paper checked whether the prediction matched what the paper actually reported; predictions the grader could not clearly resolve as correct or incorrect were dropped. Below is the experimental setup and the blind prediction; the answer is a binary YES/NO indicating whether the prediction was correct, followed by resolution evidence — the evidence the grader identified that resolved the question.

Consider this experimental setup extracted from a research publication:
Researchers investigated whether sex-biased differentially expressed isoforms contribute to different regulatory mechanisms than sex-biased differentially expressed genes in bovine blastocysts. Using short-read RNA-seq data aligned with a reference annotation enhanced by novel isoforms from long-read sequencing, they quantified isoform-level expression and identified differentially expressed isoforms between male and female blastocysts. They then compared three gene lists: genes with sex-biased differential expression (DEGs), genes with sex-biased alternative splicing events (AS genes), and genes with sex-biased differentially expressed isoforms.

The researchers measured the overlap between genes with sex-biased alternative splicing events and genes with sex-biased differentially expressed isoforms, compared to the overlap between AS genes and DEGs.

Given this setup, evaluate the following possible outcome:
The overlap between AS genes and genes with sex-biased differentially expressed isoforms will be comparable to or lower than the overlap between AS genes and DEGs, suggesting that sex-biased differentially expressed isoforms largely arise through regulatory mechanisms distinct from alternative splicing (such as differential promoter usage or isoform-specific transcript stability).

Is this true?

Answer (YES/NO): NO